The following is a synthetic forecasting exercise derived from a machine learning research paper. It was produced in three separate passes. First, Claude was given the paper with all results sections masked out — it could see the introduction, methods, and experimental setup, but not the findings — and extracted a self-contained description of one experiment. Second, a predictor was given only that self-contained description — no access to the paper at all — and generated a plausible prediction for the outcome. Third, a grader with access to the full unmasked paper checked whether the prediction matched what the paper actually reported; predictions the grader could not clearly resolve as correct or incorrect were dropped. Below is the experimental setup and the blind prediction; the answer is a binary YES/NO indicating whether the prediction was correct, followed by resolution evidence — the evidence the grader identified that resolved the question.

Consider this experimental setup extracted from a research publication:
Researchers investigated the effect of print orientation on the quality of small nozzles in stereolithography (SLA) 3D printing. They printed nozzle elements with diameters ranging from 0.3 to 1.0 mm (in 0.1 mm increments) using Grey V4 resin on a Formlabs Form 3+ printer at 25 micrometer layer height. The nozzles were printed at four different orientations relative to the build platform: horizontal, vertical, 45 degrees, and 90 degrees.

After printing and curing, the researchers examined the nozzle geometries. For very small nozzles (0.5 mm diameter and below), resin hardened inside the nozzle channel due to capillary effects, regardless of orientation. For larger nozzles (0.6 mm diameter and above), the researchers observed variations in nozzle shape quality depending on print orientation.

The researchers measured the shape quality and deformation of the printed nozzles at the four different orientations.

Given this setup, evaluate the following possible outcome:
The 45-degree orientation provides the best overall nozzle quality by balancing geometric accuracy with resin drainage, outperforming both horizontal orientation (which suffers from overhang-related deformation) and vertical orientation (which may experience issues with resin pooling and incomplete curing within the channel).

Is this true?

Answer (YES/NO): NO